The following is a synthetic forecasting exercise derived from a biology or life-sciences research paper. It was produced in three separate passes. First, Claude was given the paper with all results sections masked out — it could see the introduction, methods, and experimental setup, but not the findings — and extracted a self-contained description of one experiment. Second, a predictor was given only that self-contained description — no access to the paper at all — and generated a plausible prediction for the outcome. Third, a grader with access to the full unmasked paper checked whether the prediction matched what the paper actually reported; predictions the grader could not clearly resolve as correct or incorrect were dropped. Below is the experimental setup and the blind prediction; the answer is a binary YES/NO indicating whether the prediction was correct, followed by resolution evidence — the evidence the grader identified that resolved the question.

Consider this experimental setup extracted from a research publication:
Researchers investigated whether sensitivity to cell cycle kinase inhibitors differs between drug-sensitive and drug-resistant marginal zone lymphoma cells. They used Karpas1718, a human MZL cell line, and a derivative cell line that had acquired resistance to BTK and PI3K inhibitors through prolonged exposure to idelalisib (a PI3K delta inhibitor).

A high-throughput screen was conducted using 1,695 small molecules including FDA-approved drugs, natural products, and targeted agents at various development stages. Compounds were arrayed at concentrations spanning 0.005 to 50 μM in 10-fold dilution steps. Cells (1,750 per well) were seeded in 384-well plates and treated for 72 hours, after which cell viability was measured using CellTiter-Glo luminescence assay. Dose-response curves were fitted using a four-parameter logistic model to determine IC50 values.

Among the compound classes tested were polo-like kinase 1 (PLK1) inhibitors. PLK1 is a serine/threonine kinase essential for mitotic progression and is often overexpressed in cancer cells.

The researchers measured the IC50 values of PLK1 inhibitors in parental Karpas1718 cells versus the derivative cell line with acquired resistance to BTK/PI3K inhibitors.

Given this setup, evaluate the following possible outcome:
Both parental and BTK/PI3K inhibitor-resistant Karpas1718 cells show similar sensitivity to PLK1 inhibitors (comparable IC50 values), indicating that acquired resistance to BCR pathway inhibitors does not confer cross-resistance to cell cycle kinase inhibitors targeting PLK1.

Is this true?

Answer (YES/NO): YES